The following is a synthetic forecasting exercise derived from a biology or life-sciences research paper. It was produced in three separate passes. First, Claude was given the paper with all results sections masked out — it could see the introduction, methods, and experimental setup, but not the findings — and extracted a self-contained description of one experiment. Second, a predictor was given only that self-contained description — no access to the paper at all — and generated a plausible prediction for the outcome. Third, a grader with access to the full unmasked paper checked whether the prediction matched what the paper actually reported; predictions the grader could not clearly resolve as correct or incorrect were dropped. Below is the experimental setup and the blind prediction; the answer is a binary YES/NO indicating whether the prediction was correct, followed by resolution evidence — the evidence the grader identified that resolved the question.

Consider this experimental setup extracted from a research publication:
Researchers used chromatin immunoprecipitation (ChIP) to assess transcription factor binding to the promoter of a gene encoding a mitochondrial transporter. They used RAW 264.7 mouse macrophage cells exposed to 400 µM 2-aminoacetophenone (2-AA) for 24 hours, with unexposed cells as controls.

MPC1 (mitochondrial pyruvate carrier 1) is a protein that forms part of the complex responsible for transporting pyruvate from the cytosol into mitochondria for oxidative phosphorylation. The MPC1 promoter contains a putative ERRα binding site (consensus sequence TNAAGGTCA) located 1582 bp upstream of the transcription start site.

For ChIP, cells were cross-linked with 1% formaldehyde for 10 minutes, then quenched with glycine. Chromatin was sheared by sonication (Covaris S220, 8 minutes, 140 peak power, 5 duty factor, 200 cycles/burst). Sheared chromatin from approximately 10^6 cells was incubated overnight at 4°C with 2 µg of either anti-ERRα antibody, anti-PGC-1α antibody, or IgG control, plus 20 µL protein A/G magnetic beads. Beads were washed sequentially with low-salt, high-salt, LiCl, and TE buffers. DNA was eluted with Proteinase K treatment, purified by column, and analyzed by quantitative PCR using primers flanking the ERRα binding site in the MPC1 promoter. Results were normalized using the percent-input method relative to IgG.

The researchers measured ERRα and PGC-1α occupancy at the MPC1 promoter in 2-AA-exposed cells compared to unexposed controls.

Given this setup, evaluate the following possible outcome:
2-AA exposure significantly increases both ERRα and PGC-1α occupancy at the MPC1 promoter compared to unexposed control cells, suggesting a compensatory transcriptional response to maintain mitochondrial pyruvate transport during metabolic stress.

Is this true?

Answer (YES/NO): NO